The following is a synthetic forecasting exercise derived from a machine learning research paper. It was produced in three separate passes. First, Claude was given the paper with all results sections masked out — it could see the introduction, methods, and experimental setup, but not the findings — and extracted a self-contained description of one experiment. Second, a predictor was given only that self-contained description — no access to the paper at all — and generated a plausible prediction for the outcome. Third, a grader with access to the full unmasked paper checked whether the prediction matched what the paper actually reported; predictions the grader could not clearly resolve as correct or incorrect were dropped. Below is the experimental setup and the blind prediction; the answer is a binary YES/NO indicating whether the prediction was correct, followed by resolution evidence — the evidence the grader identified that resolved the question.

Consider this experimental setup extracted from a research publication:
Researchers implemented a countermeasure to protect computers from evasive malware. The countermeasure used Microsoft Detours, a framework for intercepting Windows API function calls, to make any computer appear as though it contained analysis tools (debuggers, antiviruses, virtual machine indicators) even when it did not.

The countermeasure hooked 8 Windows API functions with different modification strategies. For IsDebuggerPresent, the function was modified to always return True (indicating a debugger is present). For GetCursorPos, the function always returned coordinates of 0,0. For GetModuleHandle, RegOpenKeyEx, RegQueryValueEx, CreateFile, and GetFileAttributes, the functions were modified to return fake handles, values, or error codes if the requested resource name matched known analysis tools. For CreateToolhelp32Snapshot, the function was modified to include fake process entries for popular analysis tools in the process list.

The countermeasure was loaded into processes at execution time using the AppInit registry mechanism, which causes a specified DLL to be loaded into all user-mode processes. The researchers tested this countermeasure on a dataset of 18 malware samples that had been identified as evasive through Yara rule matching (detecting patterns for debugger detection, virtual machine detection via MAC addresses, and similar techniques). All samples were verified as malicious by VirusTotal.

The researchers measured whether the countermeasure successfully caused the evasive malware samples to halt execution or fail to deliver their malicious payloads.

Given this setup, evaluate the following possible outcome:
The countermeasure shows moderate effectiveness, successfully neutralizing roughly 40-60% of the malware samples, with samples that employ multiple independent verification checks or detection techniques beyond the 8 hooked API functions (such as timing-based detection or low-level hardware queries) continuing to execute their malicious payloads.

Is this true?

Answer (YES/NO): NO